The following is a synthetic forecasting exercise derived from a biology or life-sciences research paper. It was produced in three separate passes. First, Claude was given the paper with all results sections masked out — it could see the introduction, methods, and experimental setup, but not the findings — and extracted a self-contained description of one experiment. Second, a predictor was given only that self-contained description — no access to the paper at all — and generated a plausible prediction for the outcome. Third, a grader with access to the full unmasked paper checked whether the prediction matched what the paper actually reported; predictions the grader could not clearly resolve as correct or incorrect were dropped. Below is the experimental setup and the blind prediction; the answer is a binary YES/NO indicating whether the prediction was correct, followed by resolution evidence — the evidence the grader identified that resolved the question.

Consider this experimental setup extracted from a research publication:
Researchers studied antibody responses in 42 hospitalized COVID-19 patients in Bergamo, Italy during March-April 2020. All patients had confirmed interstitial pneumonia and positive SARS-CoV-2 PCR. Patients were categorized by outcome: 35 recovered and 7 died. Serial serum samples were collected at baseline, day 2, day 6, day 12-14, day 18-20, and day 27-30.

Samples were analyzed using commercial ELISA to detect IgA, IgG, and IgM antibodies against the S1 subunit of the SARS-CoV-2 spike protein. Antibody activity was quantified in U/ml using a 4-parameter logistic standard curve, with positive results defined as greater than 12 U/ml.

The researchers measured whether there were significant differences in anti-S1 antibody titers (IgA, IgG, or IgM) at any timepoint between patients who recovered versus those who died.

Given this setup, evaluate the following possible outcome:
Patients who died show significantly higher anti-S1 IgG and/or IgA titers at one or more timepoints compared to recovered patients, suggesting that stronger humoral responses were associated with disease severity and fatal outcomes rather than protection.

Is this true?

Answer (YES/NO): NO